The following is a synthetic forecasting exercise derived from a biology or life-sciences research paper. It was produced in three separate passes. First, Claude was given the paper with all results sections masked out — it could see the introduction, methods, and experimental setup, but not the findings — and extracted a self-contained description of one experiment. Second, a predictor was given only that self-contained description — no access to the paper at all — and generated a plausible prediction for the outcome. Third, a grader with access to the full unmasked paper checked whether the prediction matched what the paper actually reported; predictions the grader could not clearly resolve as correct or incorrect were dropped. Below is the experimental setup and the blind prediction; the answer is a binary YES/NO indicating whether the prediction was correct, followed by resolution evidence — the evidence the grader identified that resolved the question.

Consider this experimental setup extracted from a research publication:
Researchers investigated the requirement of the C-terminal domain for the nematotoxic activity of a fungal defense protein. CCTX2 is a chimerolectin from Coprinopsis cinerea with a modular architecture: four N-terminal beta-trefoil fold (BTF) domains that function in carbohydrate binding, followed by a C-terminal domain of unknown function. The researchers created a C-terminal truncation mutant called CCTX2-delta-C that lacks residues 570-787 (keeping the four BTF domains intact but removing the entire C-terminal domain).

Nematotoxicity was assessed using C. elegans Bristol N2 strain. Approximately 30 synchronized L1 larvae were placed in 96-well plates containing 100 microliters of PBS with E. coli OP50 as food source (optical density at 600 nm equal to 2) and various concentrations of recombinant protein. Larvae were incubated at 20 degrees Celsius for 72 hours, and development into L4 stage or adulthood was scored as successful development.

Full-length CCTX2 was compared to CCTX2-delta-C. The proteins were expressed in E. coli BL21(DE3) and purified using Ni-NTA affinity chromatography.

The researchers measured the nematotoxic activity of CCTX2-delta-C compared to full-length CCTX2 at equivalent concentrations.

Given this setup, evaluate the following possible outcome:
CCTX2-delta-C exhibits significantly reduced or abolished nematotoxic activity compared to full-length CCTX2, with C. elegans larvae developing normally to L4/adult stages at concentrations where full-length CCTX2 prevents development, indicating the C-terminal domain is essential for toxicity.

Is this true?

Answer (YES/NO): YES